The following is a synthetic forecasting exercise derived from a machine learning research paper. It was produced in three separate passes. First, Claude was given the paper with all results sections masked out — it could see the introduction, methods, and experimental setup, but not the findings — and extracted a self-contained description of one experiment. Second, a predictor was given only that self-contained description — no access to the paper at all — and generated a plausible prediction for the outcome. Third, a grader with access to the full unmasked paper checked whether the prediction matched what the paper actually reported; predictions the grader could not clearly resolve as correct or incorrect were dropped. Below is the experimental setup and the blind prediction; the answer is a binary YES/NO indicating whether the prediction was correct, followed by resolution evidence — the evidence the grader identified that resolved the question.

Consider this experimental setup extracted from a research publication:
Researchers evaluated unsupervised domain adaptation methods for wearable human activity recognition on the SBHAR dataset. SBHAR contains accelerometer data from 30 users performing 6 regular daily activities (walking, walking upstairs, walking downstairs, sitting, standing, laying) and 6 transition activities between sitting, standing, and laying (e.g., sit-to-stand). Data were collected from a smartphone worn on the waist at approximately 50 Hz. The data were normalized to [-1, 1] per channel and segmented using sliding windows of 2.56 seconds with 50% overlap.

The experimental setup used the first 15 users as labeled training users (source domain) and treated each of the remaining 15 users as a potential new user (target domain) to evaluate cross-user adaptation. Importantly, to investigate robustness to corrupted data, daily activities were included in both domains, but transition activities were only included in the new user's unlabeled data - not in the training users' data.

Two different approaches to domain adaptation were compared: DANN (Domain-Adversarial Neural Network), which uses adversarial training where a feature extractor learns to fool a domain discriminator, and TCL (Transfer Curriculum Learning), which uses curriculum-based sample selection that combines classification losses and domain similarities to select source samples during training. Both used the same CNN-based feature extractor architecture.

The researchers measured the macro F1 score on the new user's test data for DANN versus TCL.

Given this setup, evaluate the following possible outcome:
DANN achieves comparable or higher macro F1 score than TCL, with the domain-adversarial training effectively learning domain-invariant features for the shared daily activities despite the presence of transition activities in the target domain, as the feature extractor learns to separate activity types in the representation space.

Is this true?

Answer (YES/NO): YES